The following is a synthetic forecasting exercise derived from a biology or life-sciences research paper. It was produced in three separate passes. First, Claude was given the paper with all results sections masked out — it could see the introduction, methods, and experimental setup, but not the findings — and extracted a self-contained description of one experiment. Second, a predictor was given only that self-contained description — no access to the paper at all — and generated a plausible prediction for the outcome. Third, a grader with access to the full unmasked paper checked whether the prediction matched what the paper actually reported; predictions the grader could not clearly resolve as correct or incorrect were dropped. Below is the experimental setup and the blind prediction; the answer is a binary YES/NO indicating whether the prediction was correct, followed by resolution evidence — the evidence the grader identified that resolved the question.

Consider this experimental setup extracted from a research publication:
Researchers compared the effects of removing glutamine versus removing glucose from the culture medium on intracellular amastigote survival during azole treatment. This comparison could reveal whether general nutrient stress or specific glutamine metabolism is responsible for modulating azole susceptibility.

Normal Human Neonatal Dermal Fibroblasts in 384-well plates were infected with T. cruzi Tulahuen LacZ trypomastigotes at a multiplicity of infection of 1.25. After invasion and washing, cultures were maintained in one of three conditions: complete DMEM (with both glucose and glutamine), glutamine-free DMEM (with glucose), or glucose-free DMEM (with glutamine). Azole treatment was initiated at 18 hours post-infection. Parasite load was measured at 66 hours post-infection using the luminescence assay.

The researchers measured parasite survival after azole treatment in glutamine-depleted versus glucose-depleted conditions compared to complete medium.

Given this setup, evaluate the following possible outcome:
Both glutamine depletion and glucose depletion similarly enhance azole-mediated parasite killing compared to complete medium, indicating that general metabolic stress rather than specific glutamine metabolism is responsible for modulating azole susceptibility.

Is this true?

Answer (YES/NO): NO